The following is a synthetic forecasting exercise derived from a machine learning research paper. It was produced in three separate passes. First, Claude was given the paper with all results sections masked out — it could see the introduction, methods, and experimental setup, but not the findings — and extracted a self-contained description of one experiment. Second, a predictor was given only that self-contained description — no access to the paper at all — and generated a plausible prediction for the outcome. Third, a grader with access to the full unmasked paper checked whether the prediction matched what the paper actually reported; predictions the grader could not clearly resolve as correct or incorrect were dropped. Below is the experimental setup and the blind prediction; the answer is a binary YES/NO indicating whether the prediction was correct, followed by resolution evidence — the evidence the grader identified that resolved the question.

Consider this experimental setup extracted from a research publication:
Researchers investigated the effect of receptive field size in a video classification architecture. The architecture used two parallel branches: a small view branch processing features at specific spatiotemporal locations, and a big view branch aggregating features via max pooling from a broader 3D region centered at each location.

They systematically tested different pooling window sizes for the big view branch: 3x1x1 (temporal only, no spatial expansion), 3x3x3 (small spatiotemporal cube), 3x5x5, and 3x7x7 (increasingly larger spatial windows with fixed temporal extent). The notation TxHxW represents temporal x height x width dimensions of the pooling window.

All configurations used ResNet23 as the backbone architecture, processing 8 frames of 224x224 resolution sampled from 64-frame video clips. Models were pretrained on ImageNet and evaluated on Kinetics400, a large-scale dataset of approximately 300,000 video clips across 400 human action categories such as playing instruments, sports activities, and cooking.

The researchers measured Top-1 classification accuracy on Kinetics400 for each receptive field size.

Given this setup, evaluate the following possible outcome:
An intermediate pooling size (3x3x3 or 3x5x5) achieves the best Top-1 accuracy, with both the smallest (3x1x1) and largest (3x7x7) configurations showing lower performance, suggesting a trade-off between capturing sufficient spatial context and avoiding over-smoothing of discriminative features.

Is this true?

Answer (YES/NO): YES